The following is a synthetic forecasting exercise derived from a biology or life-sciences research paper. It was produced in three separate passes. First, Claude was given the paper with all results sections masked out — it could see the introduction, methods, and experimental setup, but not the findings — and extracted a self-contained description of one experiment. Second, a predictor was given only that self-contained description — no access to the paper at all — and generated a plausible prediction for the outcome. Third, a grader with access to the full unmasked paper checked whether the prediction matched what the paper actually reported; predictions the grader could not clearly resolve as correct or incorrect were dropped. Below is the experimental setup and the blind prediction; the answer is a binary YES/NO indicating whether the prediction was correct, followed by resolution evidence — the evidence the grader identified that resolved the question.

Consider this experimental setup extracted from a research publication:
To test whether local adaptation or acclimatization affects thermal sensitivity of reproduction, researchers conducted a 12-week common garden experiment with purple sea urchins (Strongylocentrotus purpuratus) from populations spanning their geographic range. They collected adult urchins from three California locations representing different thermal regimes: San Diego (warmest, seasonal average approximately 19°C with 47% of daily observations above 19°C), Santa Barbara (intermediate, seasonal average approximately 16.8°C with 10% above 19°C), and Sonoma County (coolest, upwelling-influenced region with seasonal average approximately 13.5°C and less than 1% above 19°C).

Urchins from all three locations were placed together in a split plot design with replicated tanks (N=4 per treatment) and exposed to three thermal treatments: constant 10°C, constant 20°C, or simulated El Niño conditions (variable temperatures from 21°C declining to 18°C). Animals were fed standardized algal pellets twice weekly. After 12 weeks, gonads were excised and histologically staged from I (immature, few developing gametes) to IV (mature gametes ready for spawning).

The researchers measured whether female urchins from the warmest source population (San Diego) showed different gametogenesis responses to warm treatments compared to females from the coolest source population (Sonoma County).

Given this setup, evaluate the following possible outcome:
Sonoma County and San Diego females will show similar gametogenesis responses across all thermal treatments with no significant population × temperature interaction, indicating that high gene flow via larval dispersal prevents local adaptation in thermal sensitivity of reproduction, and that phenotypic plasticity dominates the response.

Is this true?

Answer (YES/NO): YES